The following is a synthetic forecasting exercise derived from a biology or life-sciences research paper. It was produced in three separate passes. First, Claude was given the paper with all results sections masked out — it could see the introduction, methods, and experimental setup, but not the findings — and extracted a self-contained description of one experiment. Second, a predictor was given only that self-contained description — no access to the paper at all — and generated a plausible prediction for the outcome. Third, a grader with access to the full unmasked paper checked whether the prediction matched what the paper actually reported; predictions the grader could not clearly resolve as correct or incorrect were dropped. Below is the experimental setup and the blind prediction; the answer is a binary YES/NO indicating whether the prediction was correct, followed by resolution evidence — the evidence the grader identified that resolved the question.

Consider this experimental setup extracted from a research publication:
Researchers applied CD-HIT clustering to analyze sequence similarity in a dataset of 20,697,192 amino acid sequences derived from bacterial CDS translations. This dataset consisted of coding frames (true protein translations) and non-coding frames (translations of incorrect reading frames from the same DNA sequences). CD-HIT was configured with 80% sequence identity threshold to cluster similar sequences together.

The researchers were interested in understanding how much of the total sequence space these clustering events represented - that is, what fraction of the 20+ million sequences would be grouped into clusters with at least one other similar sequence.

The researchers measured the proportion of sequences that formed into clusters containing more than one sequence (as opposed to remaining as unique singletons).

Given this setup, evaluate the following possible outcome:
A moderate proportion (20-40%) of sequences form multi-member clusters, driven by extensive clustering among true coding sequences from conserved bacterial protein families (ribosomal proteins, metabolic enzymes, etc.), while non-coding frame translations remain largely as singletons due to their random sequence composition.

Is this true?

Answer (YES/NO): NO